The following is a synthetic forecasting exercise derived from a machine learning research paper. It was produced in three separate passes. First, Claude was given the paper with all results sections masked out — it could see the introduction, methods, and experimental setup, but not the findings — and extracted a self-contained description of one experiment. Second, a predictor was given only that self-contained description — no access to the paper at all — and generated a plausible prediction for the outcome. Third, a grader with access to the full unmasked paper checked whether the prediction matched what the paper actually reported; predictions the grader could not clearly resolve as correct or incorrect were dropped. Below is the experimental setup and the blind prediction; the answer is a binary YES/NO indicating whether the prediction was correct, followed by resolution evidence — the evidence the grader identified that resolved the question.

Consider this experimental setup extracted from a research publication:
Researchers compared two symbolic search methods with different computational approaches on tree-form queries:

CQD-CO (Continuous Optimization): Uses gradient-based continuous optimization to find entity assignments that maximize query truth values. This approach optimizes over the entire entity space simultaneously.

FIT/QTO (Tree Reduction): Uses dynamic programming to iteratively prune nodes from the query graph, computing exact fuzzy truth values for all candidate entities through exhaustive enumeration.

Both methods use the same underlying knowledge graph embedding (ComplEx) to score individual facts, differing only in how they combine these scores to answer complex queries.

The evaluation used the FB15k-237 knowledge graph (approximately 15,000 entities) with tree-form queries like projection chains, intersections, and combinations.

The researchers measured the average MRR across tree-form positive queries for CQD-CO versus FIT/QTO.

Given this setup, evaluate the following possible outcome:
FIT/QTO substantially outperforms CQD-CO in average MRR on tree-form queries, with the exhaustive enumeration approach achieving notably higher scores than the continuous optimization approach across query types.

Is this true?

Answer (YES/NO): NO